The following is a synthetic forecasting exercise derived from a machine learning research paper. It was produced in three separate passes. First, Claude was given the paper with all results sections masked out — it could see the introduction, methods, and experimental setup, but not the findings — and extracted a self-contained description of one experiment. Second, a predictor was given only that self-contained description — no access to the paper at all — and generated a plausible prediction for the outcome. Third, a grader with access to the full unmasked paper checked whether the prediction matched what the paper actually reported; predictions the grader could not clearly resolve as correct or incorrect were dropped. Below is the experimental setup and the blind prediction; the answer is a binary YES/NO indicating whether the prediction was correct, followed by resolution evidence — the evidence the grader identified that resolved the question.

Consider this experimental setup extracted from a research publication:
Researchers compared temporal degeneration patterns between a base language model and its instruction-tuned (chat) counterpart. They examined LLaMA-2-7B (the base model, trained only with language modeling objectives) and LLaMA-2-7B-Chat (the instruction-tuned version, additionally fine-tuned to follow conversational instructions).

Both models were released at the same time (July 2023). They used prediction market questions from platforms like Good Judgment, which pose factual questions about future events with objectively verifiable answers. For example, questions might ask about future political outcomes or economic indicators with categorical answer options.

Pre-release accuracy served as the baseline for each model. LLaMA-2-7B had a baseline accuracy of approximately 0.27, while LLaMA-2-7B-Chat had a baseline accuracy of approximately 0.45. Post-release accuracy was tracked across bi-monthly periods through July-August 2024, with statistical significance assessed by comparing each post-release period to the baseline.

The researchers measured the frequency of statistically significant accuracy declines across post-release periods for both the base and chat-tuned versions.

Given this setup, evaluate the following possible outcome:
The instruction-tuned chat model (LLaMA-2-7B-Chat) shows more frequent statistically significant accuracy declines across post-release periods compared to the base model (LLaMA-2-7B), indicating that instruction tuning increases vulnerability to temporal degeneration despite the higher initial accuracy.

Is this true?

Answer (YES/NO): YES